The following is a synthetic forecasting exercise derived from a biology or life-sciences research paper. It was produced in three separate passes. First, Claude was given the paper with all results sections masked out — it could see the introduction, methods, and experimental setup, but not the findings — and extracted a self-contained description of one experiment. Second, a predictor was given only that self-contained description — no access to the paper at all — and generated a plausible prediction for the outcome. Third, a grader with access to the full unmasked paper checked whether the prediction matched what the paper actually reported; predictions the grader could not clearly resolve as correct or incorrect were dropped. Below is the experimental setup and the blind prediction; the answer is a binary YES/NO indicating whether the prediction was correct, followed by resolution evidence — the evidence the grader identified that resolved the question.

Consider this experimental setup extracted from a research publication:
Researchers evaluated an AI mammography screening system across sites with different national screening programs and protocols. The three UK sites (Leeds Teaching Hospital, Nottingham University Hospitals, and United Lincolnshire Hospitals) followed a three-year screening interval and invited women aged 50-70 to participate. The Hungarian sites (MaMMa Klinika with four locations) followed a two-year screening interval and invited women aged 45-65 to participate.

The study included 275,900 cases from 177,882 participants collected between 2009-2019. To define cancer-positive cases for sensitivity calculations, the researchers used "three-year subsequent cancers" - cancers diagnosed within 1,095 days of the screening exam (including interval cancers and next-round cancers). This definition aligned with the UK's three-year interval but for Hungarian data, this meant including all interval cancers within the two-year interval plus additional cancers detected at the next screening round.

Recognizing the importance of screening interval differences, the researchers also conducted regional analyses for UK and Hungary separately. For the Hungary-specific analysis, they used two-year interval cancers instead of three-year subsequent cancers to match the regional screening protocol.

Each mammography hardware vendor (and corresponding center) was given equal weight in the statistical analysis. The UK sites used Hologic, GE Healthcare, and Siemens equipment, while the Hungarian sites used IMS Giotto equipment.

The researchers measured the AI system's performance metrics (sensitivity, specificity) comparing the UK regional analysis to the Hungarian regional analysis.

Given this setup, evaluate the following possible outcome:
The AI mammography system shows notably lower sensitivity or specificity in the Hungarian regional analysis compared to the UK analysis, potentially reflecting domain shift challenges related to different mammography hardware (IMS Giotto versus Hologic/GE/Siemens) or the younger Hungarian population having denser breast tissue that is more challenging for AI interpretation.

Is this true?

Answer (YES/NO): NO